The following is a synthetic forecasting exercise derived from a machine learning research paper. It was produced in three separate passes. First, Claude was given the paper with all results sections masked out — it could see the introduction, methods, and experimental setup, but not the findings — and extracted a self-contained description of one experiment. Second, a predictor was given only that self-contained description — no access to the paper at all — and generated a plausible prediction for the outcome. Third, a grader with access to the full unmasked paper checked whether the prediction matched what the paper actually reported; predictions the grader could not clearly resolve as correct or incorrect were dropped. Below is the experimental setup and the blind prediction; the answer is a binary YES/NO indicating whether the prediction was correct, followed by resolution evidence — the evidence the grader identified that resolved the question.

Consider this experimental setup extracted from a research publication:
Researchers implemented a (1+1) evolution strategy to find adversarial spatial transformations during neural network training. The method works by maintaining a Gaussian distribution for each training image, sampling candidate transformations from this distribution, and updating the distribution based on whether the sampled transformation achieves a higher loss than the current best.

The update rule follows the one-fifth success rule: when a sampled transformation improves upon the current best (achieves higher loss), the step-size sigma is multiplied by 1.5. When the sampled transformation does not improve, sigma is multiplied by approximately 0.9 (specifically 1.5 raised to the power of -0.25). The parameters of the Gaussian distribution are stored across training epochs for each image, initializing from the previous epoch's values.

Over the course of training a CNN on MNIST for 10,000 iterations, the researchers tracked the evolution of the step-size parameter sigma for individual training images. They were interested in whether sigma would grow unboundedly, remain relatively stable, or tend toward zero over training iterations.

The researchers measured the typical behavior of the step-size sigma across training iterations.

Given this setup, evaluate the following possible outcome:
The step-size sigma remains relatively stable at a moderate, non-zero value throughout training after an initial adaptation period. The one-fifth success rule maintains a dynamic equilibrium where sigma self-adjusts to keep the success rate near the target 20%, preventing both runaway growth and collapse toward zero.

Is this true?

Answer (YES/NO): NO